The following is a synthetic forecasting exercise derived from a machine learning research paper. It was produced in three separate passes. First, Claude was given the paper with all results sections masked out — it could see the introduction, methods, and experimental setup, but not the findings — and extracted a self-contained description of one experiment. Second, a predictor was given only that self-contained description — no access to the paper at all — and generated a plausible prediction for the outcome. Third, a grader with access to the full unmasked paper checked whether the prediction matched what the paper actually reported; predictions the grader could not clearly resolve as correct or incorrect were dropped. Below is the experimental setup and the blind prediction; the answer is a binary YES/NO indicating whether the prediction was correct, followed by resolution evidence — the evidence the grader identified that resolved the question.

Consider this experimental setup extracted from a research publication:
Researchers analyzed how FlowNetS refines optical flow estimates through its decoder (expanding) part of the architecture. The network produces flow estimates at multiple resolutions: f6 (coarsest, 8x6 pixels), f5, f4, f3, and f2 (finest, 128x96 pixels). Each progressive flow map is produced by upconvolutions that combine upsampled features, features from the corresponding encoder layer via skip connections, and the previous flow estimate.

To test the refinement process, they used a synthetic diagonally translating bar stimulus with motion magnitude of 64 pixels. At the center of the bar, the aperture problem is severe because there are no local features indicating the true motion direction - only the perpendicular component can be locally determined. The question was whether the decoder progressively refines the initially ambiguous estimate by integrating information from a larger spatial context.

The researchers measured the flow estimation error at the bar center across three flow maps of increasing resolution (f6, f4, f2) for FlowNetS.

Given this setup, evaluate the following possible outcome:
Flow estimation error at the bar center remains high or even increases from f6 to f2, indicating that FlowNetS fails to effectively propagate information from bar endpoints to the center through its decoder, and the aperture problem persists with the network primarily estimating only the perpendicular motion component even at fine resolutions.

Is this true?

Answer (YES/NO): NO